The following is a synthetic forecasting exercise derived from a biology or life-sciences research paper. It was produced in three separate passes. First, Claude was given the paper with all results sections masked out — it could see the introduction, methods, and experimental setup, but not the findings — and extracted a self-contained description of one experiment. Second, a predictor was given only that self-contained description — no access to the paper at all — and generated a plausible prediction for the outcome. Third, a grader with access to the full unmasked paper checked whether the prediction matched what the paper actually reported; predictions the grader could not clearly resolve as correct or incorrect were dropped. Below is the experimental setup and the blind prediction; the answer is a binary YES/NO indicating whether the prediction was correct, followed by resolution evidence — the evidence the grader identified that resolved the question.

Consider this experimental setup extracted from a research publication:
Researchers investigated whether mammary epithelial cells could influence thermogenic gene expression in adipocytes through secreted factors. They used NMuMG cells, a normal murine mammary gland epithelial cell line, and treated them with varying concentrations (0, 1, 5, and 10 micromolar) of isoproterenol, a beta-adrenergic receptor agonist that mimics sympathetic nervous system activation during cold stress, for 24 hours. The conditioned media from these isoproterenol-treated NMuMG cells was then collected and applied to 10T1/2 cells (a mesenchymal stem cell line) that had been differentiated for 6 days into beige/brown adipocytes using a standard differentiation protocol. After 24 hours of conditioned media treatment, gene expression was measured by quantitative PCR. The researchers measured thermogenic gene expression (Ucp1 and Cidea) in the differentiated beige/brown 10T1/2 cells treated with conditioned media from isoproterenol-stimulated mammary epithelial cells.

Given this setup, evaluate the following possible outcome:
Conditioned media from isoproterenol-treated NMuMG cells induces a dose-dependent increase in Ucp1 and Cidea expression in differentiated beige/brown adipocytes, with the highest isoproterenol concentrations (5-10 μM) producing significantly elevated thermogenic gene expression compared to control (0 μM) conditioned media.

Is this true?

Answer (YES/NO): NO